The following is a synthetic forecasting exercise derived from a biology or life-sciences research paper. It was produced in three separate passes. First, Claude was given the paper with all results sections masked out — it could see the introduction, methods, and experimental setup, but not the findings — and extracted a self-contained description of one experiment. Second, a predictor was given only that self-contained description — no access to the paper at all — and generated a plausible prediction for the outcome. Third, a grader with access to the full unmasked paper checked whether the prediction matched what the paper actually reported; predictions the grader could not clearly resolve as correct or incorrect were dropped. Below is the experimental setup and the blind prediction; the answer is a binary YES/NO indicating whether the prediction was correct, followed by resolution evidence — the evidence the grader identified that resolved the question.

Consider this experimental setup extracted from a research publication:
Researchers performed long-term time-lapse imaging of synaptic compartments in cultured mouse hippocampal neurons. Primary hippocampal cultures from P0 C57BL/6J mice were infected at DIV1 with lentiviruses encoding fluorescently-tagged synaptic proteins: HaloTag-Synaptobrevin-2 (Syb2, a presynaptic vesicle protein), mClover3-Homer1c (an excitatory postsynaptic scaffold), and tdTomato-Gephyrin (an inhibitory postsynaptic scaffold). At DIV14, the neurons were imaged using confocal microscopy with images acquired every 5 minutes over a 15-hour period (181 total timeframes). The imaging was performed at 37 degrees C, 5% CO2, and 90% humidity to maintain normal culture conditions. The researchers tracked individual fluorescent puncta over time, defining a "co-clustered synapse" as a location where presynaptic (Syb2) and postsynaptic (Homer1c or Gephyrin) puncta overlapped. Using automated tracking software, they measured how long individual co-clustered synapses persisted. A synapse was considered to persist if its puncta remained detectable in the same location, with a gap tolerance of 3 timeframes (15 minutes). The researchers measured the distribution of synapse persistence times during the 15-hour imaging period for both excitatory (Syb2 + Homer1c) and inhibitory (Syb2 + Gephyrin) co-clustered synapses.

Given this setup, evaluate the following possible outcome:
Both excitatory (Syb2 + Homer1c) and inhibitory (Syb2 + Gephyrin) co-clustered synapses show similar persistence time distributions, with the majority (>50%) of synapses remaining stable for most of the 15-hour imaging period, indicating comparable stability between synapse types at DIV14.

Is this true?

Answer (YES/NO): NO